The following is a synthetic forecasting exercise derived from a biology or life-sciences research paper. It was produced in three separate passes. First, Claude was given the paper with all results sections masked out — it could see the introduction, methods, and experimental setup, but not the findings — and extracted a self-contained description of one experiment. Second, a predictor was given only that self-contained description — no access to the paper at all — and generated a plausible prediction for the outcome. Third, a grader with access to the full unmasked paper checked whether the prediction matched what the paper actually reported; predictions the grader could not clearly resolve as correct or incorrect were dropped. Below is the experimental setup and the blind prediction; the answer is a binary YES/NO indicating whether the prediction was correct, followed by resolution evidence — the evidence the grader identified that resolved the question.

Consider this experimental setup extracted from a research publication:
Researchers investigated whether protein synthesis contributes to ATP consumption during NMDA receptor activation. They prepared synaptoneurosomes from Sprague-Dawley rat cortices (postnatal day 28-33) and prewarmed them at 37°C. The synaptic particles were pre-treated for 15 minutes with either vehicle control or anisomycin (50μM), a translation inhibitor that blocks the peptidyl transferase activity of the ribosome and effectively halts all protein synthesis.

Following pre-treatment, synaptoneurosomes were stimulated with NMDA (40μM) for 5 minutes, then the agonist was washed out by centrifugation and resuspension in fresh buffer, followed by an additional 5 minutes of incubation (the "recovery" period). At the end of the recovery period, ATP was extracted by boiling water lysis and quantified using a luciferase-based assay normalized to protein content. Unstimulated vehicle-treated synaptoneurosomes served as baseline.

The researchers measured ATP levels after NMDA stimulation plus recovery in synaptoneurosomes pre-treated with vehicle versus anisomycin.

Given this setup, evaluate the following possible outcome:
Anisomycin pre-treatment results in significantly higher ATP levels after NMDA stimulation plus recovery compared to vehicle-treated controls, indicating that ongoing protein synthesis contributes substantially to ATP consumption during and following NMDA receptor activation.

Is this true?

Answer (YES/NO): NO